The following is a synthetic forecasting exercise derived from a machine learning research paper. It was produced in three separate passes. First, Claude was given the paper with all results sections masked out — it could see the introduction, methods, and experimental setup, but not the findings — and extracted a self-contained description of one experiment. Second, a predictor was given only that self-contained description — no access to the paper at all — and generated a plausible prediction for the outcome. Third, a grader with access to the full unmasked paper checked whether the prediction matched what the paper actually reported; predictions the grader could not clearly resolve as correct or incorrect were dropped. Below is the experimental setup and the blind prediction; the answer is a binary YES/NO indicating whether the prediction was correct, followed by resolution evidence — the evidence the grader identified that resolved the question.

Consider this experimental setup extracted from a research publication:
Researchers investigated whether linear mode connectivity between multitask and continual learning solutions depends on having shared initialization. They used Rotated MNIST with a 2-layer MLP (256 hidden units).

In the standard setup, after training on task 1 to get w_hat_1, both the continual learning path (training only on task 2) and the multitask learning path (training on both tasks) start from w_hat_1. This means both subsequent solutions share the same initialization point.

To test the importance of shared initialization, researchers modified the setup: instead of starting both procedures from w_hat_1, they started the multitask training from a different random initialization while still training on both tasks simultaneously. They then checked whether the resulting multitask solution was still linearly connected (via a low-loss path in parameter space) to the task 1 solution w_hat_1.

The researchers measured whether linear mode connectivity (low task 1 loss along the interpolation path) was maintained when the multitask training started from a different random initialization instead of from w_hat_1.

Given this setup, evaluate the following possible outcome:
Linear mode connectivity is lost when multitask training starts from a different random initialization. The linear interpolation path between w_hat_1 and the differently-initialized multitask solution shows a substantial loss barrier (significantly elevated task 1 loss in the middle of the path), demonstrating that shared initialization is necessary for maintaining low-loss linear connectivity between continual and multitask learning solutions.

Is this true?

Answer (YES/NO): YES